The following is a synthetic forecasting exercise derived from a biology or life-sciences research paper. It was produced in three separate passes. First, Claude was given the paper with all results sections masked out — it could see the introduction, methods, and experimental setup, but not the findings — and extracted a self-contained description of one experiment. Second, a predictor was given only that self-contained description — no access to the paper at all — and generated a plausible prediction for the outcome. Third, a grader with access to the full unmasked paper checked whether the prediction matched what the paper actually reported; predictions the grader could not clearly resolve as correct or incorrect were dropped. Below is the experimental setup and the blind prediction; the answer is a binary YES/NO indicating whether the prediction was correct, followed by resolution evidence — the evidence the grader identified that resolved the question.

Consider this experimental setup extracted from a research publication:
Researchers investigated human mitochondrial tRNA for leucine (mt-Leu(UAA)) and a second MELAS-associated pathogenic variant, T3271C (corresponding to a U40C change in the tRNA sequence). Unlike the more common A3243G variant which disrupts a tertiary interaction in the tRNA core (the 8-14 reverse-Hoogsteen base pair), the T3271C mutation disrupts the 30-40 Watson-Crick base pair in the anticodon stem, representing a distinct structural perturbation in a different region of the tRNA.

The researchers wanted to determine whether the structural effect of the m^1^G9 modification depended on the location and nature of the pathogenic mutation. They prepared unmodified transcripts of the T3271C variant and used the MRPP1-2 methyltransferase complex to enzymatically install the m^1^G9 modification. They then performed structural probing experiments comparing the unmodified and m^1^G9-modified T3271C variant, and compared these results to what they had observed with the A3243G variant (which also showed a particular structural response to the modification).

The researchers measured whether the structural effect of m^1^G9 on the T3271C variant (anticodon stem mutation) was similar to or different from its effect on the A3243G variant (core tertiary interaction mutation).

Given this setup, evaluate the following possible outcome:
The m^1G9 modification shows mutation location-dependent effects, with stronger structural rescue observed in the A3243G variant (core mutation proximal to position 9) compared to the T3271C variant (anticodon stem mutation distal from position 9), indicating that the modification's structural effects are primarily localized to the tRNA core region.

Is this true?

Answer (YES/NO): NO